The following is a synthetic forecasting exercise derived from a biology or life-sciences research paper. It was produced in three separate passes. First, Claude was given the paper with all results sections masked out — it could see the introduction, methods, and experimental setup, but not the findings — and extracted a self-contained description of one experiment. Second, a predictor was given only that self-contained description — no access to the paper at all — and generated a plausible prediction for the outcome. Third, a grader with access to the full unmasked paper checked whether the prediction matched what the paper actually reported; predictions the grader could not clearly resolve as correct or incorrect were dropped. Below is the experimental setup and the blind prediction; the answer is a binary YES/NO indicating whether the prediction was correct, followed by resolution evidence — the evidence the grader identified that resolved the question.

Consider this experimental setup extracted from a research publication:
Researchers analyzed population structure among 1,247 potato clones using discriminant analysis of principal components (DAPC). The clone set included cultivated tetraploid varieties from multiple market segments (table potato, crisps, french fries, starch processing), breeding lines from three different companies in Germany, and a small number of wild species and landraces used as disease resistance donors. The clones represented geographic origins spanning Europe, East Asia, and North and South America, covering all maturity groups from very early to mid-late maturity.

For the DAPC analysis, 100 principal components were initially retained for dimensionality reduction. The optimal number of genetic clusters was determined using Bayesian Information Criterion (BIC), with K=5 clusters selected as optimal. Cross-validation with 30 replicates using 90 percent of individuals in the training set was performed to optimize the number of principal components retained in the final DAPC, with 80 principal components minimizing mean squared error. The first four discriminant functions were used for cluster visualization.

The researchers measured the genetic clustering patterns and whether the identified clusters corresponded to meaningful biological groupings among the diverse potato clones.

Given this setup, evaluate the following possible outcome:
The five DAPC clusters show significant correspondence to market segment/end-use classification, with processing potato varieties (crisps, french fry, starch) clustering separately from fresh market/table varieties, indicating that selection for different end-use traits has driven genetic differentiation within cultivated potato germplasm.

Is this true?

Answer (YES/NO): NO